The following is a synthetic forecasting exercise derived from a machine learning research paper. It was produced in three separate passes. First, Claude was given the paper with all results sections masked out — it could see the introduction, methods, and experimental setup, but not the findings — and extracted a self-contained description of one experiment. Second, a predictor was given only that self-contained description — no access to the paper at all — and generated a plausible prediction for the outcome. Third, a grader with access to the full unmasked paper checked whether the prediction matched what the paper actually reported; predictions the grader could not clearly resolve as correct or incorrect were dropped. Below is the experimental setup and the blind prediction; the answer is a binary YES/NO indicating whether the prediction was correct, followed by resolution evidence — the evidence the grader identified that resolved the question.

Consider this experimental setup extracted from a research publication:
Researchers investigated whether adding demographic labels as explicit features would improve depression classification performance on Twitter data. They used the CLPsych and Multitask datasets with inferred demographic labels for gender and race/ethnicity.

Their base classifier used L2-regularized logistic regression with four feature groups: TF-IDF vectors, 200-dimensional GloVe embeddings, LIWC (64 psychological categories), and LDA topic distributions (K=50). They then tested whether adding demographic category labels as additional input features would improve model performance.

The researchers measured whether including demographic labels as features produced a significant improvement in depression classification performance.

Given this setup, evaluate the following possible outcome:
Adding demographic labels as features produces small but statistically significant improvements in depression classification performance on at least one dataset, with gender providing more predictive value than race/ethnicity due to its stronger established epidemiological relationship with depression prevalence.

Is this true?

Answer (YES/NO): NO